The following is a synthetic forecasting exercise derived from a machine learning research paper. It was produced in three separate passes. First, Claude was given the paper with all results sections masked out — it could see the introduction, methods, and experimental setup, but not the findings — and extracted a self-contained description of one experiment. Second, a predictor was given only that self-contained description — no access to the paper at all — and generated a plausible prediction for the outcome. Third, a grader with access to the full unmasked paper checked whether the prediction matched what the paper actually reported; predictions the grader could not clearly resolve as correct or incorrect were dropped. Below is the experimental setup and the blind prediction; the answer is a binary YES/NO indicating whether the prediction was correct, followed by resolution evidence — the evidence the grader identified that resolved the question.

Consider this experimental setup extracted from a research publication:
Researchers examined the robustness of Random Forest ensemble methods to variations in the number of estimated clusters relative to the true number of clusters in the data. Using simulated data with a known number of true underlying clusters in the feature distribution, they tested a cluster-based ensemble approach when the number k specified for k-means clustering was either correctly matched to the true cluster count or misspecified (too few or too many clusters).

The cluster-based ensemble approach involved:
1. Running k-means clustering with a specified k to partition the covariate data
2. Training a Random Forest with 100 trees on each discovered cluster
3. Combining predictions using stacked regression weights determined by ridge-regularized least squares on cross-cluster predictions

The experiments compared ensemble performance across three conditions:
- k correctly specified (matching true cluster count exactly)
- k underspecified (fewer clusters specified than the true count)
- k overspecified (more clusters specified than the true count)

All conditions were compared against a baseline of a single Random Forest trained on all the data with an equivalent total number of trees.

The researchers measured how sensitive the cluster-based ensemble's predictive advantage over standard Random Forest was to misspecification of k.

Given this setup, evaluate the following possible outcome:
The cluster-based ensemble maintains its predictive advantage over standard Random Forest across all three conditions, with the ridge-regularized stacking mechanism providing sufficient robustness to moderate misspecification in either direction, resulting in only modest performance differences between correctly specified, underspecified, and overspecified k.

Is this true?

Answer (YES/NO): NO